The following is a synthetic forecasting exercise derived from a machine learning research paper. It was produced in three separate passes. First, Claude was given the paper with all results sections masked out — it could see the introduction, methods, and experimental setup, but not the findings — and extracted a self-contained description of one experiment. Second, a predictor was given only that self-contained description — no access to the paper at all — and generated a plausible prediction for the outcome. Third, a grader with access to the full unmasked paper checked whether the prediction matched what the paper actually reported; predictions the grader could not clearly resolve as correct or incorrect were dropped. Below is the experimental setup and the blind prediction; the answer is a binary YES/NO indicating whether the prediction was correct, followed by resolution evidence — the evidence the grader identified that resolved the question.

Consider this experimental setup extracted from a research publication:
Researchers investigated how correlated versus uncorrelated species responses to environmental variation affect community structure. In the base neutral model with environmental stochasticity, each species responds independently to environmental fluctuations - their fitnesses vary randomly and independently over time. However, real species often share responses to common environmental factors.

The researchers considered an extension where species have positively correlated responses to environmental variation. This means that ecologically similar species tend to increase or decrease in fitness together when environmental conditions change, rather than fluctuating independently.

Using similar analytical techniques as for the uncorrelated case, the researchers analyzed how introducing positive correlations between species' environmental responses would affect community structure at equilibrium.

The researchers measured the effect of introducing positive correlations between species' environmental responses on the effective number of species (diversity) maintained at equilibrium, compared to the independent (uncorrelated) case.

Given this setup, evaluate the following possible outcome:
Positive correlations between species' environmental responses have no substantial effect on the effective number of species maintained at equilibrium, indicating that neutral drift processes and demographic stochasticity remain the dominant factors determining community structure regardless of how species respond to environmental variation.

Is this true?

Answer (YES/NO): NO